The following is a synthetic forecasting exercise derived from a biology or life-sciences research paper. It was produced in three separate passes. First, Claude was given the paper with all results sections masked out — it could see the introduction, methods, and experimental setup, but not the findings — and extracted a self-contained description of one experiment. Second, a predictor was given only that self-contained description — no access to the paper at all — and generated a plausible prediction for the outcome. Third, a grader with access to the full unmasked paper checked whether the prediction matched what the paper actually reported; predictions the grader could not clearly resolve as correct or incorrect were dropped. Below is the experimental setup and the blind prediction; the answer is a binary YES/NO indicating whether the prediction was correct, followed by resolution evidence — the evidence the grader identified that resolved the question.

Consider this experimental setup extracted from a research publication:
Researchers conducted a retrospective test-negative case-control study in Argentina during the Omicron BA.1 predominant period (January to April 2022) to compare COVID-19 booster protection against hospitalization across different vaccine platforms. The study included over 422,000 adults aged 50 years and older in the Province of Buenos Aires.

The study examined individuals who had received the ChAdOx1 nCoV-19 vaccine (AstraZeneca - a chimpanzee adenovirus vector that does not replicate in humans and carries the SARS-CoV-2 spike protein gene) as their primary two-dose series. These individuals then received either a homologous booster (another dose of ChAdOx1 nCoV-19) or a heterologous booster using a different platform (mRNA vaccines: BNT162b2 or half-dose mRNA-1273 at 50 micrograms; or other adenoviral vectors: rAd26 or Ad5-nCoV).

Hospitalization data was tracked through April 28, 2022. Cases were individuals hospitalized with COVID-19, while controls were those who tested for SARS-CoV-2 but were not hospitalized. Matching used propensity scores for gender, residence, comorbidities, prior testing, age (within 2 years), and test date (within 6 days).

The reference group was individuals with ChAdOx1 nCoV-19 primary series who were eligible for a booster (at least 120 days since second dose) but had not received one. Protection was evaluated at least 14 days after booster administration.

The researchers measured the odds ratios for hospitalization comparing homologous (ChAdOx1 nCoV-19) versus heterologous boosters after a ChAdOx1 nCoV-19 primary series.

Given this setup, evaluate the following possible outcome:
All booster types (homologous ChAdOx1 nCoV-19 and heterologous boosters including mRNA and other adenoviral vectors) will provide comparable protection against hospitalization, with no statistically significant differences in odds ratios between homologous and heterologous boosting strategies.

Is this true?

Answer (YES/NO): NO